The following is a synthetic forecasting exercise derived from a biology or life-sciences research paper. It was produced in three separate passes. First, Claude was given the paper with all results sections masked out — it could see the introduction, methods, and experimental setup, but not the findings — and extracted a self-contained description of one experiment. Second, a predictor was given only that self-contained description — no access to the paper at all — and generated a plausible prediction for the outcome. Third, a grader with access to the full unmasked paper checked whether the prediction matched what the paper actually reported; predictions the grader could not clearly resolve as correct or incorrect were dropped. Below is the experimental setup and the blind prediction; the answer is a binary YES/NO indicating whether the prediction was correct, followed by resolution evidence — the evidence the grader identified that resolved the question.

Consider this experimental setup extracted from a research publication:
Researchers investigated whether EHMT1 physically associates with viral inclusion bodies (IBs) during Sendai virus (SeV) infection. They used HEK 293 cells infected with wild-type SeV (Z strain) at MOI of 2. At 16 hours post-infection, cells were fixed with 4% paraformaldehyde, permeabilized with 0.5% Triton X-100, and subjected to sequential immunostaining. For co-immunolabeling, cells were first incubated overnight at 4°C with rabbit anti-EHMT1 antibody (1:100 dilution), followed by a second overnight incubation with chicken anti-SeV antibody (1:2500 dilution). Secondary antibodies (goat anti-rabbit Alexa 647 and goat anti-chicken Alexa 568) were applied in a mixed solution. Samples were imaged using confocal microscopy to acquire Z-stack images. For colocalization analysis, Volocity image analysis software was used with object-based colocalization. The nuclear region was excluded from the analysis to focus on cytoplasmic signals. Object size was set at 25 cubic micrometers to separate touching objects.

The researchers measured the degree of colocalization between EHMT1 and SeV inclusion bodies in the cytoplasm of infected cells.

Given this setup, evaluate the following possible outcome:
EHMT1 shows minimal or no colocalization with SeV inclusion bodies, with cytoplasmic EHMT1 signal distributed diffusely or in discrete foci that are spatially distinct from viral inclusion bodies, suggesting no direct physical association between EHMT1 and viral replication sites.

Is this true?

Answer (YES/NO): NO